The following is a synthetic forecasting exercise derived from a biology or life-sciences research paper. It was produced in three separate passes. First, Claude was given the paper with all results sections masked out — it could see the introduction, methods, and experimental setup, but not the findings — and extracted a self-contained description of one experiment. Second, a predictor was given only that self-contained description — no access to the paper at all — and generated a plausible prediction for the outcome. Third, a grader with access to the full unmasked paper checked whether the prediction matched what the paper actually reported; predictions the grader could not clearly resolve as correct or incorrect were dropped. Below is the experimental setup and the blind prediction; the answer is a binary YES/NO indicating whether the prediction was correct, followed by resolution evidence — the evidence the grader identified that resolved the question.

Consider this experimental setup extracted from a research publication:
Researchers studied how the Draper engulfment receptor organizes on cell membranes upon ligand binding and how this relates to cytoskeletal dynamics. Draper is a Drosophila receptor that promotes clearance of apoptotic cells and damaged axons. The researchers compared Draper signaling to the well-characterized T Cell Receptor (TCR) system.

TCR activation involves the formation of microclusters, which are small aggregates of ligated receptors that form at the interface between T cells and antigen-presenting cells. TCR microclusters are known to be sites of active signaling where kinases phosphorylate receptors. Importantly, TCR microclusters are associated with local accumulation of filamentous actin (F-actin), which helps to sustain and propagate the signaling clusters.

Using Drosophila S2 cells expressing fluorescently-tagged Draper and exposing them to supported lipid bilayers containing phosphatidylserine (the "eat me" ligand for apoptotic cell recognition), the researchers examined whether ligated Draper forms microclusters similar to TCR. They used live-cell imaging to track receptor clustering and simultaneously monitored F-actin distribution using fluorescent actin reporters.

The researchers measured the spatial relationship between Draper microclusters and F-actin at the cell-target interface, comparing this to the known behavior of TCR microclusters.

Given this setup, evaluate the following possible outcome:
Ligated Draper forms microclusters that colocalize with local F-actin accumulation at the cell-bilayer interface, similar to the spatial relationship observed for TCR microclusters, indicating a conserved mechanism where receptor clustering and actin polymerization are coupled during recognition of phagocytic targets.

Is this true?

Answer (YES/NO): NO